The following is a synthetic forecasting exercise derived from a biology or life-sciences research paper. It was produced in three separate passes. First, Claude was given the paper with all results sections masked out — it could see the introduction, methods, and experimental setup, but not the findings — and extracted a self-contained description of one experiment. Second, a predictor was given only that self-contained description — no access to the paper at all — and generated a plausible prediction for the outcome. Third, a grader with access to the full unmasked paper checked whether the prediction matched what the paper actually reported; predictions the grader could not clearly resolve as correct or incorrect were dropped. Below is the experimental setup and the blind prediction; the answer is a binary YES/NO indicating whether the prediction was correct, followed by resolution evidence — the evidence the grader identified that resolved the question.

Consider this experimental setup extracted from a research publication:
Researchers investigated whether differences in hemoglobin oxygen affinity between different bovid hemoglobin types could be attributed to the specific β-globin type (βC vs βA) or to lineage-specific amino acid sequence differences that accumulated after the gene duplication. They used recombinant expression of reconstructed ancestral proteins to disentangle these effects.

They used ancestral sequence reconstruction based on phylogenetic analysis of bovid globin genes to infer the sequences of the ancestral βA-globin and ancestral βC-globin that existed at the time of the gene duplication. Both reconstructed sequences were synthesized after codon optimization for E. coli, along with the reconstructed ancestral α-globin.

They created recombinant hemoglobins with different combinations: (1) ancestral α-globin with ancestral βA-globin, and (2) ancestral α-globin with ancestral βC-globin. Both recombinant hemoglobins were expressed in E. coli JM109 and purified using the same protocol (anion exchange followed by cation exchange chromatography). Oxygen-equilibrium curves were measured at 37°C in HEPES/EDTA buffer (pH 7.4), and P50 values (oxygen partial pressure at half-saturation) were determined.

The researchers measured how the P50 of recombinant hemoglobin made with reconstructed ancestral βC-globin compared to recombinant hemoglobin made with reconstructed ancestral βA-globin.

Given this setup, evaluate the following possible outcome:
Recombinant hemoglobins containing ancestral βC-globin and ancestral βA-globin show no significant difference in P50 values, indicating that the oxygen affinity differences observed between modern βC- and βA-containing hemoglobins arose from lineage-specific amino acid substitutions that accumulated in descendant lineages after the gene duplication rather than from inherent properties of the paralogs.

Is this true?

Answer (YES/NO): NO